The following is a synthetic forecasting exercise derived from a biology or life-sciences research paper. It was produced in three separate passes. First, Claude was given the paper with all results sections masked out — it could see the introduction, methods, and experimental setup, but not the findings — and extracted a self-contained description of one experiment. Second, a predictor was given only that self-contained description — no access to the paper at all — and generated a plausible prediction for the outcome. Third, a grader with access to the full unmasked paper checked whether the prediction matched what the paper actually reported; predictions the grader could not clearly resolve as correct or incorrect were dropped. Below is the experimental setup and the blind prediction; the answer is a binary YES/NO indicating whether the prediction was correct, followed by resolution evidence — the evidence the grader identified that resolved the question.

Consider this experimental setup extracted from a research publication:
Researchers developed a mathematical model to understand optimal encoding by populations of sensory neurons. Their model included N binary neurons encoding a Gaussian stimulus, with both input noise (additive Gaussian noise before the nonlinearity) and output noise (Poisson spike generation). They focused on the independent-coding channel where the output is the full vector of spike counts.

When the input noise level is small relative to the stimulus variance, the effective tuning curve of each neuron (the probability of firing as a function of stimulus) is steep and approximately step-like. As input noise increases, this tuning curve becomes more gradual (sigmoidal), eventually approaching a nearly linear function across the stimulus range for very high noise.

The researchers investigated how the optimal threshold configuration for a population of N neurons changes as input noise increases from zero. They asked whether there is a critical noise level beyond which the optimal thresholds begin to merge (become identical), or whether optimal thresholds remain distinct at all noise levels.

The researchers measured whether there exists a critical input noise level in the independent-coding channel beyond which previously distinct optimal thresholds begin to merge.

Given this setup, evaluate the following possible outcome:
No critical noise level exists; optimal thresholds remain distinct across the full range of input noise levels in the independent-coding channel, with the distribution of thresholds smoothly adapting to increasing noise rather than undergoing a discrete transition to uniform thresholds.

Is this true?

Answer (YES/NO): NO